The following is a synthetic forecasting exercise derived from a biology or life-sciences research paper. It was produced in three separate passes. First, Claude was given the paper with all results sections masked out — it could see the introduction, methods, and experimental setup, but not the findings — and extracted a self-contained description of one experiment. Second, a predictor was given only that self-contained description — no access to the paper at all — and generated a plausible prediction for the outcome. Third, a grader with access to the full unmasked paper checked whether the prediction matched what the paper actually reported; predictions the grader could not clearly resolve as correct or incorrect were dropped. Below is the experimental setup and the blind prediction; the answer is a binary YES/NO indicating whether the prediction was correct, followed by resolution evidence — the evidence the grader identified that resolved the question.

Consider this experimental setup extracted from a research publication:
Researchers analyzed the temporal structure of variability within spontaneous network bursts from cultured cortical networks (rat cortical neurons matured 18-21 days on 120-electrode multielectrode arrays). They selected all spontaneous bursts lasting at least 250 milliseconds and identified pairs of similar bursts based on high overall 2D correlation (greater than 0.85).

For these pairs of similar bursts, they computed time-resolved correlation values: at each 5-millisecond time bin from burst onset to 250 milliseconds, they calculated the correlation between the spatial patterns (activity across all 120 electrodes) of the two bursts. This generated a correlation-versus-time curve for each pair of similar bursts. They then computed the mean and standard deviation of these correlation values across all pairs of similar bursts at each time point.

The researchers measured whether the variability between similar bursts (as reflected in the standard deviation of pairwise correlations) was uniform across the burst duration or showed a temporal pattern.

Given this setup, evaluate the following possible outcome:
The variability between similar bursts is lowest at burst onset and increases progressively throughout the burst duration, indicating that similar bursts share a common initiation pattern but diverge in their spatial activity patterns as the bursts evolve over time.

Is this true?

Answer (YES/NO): NO